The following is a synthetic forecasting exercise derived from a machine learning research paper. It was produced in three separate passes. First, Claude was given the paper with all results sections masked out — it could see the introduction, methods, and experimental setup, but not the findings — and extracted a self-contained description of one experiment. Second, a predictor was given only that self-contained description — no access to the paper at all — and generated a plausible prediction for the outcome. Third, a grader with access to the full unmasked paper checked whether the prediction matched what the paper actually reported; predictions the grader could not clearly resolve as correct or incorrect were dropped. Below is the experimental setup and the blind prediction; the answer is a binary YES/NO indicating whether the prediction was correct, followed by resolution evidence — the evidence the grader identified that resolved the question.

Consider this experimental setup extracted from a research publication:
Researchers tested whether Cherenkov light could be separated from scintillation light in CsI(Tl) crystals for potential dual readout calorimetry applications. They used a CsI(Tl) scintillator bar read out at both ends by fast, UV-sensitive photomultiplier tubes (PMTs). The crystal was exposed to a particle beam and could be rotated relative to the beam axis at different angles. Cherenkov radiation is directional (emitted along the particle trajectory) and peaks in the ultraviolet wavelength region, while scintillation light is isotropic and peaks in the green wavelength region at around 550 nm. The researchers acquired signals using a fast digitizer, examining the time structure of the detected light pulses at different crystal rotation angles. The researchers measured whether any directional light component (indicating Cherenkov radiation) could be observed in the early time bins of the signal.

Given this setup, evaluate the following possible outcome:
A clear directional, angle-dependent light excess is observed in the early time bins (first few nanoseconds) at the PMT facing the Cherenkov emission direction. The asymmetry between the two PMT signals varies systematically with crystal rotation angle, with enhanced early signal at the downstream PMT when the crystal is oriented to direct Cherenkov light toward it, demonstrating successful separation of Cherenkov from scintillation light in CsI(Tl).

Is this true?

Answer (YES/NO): YES